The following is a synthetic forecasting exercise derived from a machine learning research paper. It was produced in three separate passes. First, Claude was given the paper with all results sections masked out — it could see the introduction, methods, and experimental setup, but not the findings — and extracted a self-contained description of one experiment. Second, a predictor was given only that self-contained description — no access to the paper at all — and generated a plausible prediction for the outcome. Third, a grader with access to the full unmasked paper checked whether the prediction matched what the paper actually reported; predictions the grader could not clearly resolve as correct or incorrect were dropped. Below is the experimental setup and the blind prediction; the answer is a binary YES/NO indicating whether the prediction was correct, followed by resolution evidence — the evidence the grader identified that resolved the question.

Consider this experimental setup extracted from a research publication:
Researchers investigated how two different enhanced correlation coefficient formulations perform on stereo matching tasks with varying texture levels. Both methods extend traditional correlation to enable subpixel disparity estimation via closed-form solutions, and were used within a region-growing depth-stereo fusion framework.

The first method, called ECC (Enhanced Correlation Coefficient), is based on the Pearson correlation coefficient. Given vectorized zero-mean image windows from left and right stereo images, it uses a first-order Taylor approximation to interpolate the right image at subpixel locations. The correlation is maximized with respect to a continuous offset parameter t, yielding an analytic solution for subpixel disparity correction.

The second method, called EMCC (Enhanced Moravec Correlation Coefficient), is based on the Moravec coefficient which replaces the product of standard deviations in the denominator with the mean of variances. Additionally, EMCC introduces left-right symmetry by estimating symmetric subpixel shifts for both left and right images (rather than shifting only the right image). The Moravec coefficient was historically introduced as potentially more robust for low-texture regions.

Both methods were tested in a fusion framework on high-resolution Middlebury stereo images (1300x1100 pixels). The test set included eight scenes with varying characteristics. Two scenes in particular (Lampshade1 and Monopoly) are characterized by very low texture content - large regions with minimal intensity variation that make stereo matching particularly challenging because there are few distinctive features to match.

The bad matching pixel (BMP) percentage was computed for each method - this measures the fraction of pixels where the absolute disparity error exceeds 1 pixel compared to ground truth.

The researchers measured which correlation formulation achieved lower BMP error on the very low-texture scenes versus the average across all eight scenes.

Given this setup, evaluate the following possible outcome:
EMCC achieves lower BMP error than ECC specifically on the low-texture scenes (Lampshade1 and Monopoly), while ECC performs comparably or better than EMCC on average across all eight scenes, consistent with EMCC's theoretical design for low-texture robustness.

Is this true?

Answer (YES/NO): YES